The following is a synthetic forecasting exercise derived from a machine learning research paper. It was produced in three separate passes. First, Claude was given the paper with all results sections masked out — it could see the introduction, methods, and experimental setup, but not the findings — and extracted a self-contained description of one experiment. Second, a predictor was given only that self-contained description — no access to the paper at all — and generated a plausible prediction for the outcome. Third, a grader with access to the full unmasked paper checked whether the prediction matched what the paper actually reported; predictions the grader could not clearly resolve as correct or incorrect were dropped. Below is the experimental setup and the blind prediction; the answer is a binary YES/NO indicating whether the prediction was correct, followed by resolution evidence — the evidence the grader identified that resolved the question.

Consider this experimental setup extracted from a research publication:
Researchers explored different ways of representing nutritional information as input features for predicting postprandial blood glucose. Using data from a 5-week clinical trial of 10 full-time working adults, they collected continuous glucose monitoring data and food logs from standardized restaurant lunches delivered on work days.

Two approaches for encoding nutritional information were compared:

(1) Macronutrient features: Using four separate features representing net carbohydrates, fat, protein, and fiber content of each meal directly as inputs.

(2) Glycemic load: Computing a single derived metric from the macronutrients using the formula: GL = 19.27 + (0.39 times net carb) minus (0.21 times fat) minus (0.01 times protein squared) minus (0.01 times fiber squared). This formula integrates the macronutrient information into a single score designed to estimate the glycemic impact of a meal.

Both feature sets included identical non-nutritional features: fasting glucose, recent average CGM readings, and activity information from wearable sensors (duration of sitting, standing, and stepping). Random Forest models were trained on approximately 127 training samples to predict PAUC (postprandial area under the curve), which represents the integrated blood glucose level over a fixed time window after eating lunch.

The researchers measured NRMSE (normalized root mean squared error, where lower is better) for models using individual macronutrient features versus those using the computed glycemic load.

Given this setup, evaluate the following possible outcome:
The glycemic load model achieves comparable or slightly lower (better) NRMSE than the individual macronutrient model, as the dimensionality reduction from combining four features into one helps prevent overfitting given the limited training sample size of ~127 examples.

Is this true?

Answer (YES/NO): NO